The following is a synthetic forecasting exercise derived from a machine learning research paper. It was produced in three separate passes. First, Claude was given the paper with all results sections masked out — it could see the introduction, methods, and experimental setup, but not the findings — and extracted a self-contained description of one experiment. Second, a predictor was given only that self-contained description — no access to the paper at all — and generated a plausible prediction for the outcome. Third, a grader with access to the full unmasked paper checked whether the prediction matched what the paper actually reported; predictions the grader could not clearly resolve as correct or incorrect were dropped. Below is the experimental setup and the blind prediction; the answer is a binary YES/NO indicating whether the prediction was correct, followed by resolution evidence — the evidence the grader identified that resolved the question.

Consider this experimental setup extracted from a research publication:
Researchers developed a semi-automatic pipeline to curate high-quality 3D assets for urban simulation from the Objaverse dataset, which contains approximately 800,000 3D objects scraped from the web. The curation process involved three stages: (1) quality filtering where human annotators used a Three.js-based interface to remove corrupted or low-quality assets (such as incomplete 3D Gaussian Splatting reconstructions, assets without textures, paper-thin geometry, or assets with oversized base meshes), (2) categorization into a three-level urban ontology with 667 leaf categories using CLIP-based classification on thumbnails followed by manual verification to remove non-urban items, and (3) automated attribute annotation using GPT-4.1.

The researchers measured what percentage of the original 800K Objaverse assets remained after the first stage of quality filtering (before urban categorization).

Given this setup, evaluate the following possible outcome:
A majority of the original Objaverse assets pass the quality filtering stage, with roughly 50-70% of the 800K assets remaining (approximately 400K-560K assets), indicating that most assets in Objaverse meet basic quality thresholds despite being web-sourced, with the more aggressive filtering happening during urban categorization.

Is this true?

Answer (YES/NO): NO